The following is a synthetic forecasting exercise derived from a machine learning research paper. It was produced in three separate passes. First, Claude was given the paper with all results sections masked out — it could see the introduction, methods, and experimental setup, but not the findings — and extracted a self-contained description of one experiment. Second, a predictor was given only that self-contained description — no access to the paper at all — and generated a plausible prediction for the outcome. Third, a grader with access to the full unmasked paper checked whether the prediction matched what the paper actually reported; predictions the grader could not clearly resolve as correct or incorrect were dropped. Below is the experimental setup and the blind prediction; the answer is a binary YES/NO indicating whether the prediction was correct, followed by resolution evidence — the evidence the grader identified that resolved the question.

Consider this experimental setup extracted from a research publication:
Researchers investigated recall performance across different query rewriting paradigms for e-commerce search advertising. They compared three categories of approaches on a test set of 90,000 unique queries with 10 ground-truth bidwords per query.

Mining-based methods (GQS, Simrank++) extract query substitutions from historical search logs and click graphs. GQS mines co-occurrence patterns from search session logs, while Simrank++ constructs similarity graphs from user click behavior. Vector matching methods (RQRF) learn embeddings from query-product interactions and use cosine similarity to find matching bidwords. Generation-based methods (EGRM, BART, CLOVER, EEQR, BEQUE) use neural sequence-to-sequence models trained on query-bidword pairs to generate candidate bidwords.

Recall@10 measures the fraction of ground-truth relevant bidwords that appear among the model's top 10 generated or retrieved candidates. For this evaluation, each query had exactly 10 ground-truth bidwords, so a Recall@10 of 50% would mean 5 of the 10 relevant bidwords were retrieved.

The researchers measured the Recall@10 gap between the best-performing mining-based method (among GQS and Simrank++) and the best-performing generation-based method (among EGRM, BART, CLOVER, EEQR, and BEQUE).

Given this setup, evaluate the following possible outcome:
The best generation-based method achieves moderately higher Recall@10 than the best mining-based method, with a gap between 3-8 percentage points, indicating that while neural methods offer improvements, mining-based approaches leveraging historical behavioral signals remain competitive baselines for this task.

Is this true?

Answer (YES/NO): NO